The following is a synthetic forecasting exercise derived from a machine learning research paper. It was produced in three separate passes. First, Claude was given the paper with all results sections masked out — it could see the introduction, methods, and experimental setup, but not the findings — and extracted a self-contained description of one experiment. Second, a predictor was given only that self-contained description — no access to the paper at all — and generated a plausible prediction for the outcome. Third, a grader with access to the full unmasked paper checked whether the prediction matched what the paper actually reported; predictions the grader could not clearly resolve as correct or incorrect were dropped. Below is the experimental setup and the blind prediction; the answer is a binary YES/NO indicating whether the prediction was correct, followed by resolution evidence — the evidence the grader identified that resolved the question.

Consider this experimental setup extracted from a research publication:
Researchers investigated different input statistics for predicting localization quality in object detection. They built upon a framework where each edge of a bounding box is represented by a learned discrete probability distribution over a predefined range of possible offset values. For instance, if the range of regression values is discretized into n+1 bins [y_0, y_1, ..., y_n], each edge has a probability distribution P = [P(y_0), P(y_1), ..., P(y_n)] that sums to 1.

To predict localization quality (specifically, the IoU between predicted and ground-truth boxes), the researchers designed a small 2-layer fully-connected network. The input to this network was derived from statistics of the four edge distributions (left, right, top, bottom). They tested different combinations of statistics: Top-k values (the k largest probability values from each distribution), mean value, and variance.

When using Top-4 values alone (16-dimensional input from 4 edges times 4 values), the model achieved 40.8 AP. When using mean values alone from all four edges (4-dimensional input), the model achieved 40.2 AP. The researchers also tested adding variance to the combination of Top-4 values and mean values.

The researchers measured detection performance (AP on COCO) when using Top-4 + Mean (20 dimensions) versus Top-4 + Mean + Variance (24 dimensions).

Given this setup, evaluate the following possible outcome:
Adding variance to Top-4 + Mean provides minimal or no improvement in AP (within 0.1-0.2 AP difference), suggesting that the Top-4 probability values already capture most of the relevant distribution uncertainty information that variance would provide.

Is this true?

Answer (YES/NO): YES